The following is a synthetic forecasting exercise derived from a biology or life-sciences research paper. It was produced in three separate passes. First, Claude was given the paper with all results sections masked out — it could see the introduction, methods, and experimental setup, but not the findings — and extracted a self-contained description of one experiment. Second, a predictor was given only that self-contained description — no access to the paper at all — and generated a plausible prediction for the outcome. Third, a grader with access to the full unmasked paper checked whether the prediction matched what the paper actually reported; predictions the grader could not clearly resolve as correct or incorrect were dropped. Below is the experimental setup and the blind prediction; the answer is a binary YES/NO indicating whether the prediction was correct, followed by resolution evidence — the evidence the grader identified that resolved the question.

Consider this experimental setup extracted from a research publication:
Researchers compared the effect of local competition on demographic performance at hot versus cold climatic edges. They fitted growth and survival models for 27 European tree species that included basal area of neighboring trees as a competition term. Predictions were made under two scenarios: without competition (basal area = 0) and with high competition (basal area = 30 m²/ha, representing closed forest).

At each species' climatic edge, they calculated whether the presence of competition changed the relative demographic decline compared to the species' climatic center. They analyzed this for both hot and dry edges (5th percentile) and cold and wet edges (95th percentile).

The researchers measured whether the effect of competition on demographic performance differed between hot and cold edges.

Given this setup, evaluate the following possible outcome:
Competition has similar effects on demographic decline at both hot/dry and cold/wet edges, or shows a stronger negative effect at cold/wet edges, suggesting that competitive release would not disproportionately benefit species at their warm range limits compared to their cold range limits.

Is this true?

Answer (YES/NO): YES